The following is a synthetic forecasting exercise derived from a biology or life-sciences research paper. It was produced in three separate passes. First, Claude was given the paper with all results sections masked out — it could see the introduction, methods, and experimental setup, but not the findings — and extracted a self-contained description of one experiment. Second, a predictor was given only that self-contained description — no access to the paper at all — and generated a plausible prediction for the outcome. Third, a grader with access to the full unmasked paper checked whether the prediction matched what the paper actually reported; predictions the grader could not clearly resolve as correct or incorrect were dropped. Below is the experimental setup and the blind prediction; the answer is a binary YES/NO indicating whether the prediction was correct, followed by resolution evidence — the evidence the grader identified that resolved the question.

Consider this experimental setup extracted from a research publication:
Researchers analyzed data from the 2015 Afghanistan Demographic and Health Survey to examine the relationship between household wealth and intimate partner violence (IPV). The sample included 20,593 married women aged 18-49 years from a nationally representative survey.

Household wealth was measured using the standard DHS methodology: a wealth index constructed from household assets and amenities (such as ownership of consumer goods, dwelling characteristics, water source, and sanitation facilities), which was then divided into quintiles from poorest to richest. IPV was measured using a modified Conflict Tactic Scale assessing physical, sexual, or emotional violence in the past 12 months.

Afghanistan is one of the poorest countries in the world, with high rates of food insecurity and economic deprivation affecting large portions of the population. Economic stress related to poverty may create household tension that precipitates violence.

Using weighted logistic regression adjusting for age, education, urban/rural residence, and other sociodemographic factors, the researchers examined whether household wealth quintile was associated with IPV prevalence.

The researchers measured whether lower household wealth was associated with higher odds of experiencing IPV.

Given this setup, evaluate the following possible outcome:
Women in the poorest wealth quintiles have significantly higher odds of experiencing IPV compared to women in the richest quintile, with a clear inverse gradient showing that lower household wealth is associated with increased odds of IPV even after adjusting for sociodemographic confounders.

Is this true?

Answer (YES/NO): NO